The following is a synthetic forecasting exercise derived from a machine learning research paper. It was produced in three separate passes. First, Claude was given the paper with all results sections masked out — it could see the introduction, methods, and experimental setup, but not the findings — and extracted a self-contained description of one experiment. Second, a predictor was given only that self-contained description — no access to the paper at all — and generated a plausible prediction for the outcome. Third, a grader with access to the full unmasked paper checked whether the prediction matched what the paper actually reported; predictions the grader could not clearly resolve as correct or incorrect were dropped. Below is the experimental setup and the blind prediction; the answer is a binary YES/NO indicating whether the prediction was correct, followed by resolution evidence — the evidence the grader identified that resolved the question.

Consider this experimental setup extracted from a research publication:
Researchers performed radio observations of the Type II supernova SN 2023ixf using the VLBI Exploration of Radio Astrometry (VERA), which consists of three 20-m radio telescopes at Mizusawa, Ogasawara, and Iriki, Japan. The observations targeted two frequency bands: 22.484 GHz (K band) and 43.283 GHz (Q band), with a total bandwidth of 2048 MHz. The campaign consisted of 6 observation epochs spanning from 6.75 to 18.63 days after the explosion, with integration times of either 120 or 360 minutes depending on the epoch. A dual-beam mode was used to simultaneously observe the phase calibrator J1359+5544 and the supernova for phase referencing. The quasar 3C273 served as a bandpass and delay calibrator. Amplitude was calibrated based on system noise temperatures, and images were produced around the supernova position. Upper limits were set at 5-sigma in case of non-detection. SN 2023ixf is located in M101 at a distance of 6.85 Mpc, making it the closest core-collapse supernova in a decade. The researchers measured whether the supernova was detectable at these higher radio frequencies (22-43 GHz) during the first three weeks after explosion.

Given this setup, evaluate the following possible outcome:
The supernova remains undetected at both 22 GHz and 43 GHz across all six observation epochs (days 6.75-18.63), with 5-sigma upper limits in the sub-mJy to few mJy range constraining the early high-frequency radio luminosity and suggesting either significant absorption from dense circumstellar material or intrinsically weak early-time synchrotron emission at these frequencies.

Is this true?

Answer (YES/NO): YES